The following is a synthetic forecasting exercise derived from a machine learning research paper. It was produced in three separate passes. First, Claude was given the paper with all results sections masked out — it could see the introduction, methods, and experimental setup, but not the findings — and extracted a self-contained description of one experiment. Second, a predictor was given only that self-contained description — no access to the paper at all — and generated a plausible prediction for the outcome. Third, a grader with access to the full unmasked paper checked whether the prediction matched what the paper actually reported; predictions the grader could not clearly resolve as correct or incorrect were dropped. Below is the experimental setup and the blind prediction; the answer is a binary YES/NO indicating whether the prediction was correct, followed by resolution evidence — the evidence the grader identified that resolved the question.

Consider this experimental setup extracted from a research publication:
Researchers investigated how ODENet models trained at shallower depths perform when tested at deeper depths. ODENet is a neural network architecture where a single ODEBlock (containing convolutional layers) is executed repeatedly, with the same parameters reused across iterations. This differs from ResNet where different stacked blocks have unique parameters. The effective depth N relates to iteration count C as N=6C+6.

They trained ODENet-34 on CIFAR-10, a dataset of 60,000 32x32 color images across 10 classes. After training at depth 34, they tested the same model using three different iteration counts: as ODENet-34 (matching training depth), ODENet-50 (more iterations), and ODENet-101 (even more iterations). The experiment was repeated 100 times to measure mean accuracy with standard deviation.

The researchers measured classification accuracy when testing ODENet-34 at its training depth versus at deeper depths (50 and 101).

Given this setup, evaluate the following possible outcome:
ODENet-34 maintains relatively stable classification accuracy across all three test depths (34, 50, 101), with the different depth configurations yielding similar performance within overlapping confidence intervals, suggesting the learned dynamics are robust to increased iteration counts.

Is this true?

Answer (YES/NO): YES